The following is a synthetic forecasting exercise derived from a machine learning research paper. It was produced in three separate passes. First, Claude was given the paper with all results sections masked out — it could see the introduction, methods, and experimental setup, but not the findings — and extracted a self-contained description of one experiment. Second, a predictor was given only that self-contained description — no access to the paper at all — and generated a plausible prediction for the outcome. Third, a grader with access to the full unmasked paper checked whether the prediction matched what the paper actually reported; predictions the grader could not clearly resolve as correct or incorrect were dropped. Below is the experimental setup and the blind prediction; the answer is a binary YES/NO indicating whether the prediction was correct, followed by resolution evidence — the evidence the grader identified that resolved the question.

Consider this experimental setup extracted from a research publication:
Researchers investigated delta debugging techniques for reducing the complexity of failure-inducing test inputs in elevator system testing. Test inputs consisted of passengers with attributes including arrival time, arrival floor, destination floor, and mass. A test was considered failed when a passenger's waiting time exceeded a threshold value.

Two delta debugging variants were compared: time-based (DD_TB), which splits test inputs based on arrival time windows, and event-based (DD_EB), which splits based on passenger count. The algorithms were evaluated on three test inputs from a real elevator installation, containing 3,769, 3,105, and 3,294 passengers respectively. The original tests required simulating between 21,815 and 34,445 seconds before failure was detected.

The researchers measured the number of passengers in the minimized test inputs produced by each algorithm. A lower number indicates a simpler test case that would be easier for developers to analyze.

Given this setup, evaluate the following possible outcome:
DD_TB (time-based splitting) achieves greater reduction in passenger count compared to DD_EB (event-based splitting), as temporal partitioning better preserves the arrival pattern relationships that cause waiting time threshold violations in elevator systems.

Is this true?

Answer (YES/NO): NO